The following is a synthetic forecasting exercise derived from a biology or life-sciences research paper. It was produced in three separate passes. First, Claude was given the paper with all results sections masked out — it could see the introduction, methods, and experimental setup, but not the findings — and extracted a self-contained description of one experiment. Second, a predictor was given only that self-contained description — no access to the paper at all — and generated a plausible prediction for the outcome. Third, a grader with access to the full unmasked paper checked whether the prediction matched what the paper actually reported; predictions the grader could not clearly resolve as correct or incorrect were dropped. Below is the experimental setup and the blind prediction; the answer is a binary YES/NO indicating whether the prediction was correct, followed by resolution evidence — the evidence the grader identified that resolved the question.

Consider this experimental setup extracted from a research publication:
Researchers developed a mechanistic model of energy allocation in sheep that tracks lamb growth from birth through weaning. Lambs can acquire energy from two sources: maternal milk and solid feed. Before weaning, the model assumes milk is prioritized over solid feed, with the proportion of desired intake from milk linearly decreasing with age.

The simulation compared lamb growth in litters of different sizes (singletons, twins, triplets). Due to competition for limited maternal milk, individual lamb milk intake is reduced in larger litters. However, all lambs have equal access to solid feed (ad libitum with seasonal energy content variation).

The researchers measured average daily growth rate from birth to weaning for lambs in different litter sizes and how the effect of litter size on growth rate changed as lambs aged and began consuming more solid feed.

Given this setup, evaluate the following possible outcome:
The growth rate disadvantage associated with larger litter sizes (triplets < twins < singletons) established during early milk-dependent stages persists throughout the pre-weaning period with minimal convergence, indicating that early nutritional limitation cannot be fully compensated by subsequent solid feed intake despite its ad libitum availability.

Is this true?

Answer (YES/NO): NO